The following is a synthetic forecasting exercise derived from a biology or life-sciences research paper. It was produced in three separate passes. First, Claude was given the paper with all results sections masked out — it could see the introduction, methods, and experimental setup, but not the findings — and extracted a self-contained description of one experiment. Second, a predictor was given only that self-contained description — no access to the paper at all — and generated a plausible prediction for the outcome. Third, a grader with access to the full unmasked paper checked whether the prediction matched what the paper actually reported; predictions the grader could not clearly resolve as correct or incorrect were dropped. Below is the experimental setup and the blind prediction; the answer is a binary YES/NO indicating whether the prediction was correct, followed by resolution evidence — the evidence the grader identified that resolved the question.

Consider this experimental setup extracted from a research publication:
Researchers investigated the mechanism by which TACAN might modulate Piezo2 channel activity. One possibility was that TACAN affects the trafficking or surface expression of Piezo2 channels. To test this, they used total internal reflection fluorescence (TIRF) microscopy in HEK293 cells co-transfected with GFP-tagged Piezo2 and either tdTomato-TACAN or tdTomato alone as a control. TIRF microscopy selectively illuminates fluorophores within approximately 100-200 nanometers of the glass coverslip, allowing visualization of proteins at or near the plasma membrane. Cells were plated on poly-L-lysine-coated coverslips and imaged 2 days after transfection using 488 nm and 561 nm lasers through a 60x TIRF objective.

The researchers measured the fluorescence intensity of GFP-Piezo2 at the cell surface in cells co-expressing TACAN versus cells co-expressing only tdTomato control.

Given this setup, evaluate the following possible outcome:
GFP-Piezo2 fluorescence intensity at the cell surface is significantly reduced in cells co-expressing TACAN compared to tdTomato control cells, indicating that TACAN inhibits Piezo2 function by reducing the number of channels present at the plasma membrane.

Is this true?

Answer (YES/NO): NO